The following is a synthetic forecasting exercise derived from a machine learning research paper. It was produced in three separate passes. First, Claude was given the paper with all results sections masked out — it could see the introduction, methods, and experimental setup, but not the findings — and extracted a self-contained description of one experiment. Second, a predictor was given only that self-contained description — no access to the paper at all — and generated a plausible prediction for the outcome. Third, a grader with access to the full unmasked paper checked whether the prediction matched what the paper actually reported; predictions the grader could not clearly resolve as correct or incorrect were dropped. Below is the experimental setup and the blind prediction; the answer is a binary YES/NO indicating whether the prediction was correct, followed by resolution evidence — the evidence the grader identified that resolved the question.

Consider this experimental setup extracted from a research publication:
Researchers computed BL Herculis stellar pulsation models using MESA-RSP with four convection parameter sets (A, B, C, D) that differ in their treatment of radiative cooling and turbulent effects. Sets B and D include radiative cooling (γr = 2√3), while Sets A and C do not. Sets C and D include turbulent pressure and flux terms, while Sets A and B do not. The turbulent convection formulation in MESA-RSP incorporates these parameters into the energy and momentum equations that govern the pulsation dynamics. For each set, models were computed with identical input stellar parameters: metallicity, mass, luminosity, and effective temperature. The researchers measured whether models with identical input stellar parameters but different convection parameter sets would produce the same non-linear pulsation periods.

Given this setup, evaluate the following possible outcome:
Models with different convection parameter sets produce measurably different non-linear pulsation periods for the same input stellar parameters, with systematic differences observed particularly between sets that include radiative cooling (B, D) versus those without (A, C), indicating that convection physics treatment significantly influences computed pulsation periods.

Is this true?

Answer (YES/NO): NO